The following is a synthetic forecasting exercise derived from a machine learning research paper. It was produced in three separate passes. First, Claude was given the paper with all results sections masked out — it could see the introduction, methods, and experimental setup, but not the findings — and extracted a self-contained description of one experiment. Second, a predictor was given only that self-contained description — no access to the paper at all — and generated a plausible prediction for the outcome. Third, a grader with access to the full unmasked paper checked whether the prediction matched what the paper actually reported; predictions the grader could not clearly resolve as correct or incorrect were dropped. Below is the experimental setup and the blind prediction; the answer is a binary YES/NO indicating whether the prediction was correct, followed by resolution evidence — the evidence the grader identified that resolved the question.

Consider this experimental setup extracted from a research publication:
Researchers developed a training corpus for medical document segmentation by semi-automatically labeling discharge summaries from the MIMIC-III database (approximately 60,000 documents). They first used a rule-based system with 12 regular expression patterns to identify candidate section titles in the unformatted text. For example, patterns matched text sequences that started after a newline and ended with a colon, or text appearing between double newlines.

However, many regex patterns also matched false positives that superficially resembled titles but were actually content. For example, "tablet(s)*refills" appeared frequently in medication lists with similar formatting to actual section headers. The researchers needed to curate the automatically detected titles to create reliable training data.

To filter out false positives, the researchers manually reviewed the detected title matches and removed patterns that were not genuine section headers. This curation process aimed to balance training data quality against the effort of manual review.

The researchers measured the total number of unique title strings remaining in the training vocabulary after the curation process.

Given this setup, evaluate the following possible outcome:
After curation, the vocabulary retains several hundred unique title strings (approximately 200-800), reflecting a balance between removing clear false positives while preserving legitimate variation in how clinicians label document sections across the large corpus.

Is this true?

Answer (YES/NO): NO